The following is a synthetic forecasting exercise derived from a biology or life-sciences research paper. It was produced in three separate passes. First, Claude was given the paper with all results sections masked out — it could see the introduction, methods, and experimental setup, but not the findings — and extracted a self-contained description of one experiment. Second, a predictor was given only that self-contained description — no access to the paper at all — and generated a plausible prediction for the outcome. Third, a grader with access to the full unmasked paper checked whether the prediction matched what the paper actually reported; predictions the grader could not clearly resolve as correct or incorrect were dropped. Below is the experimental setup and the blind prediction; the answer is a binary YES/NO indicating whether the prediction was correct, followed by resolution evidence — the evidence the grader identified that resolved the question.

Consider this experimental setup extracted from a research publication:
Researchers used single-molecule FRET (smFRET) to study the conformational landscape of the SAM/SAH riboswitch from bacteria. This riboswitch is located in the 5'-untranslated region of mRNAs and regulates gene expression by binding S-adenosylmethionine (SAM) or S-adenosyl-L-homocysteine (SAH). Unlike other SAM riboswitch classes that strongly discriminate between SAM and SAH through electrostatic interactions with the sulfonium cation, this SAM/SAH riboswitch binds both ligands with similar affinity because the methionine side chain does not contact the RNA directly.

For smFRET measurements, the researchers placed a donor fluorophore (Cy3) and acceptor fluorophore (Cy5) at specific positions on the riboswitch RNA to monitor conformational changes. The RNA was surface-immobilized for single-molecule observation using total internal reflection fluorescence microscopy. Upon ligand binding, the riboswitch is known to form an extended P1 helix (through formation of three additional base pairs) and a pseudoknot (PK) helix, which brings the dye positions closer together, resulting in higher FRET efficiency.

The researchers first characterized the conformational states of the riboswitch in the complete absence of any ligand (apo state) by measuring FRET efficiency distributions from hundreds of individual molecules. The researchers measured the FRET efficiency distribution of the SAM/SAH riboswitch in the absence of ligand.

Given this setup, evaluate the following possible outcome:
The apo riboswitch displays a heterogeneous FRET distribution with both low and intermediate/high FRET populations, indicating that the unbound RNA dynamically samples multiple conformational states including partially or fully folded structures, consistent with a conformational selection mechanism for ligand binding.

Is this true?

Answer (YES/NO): YES